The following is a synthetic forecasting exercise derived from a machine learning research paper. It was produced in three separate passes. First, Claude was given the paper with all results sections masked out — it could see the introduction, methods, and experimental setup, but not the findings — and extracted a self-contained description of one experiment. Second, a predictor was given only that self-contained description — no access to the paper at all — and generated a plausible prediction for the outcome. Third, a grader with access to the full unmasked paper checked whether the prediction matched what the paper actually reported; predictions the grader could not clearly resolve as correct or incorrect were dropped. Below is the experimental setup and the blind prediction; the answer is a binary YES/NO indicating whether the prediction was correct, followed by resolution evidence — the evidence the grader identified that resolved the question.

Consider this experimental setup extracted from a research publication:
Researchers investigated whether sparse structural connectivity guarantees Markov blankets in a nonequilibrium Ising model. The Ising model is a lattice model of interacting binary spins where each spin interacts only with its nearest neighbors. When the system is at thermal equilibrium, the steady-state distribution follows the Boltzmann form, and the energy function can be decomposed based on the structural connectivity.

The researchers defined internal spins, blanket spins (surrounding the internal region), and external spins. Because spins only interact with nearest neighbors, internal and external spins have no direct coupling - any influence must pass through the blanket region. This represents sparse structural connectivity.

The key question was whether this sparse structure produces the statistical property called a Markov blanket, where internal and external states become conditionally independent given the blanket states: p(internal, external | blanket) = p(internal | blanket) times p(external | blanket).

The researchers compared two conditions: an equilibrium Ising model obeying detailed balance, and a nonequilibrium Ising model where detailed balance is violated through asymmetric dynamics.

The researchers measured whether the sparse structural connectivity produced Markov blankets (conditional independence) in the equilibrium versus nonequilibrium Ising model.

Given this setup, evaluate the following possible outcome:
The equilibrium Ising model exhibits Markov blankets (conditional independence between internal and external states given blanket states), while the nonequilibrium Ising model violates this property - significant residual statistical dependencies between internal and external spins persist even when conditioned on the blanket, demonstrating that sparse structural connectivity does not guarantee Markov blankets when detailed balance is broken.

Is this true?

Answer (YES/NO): YES